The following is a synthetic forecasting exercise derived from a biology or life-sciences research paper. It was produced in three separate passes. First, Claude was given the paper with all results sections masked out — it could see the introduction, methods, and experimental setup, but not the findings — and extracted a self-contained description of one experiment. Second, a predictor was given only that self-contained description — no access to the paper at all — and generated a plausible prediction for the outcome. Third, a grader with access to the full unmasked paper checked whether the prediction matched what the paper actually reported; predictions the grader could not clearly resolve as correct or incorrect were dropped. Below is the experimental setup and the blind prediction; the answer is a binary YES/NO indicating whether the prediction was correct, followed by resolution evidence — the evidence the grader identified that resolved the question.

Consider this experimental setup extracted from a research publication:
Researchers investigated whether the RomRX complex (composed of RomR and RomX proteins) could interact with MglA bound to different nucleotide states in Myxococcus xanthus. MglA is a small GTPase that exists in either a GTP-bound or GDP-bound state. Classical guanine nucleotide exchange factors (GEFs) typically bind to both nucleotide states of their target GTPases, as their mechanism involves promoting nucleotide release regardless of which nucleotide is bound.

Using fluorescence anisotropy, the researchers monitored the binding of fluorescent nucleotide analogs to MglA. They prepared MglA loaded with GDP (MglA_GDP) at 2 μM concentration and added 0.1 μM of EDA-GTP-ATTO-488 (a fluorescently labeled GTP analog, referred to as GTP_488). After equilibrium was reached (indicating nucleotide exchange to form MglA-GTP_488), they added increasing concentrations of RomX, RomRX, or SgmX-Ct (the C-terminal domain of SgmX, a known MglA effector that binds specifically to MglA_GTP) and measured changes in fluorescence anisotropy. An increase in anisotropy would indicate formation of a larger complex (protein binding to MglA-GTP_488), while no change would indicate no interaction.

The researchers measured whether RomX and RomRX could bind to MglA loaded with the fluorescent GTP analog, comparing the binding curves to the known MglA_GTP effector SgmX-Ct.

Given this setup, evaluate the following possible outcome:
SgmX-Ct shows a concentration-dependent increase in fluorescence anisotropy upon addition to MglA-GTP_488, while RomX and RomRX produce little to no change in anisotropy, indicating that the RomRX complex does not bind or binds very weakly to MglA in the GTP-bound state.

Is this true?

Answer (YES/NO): NO